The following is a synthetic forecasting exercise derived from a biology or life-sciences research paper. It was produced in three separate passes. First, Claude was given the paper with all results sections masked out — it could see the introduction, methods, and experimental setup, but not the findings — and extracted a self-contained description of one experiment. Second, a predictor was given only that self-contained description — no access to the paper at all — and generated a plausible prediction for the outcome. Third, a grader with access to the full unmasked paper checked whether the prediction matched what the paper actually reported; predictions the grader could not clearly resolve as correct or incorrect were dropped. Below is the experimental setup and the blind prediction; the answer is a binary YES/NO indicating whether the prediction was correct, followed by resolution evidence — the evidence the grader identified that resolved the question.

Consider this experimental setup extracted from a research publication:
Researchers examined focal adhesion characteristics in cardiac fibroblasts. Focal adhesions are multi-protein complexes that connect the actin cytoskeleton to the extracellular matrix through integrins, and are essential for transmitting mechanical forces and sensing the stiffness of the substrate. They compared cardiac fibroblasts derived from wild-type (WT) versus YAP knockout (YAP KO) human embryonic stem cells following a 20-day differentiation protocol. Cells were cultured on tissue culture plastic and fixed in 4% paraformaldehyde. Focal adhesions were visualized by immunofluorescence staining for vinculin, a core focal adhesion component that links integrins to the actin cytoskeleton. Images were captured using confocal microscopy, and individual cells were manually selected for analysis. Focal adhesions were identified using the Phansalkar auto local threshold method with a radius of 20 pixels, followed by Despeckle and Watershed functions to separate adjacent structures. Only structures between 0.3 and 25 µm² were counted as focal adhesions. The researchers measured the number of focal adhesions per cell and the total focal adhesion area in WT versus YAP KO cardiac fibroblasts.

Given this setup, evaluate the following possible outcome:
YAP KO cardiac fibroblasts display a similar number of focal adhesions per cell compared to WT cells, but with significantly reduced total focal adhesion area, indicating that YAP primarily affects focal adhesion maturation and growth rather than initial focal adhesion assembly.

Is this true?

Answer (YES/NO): NO